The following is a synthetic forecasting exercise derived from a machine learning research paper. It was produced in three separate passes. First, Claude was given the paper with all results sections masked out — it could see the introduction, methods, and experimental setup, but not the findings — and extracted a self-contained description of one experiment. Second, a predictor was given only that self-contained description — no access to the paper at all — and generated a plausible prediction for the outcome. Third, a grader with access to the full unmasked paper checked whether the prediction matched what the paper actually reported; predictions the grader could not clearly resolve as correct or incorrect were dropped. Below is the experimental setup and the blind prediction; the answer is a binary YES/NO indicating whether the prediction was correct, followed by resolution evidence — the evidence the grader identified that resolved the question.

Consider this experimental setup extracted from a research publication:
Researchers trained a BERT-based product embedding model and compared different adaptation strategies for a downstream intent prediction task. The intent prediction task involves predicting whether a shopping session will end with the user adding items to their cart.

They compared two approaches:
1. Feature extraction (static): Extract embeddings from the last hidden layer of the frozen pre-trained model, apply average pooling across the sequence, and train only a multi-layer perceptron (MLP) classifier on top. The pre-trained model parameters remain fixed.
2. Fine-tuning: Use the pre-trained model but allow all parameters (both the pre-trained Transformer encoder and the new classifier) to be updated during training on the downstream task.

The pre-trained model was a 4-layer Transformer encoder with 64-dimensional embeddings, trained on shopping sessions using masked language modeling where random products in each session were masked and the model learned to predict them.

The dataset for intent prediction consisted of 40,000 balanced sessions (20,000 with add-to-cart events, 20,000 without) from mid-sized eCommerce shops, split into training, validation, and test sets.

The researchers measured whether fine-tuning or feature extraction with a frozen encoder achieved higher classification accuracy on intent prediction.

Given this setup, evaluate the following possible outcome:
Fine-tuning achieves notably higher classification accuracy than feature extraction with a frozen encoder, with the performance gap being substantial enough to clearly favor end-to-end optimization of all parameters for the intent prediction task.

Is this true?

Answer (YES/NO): NO